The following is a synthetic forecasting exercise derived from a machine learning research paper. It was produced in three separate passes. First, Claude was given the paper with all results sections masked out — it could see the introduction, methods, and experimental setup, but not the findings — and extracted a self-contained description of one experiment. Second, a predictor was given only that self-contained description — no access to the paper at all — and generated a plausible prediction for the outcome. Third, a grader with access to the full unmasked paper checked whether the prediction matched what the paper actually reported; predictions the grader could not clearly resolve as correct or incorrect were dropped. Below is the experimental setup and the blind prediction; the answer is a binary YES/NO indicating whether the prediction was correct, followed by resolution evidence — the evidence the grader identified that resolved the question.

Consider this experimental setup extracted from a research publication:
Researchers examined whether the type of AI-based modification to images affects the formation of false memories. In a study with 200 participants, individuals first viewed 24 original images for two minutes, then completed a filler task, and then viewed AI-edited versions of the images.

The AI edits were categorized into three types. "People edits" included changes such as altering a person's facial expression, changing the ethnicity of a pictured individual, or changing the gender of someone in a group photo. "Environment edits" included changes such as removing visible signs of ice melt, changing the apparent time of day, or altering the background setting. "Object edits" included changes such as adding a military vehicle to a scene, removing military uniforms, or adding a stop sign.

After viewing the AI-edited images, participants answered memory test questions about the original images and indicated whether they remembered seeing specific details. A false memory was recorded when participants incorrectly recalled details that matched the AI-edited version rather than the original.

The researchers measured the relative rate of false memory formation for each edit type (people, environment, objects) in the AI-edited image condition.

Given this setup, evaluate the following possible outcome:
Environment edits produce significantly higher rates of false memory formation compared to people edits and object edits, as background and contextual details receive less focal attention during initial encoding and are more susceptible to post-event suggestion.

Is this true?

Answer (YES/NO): NO